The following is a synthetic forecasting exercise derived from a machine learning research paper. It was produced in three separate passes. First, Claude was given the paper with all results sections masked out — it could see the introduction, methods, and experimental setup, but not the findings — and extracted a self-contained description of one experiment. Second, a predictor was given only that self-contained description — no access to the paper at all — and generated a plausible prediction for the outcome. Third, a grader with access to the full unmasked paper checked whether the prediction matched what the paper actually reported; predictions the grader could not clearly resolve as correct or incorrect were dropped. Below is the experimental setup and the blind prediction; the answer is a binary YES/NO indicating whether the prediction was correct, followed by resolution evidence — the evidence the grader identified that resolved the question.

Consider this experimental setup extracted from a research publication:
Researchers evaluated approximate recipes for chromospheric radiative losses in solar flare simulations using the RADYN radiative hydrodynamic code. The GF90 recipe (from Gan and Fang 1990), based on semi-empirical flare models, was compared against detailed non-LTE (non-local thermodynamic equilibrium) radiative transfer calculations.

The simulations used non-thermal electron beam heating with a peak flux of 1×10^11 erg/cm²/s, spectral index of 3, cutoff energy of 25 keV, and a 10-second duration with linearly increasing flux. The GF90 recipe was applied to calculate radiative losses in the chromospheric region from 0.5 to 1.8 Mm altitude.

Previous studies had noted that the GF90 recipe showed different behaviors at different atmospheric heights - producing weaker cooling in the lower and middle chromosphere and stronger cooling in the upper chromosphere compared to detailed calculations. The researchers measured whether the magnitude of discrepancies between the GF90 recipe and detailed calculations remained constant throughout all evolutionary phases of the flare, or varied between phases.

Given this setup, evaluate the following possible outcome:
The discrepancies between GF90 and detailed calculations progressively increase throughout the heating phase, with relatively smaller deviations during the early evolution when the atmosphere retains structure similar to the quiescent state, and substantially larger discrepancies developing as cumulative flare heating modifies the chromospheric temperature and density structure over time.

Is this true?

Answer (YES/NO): YES